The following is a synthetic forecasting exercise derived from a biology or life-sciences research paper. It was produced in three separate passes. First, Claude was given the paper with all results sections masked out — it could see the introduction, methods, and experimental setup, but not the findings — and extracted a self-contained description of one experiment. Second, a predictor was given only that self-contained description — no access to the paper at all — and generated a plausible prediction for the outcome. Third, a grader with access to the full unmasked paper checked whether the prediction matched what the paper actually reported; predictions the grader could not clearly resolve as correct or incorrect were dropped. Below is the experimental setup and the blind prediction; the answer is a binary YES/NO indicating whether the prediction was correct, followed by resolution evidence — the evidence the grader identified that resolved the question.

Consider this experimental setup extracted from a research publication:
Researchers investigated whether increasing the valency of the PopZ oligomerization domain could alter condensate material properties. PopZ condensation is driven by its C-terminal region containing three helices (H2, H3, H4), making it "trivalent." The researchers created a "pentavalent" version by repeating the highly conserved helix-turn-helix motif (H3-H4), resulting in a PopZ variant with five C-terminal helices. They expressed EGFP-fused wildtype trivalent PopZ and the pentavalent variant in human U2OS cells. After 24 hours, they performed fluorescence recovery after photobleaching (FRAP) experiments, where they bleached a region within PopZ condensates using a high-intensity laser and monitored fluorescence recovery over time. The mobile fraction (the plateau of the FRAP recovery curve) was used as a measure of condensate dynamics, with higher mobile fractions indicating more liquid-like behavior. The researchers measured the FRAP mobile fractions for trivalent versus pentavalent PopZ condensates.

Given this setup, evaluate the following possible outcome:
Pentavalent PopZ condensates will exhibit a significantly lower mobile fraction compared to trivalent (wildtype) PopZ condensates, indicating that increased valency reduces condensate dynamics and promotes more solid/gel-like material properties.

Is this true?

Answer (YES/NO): YES